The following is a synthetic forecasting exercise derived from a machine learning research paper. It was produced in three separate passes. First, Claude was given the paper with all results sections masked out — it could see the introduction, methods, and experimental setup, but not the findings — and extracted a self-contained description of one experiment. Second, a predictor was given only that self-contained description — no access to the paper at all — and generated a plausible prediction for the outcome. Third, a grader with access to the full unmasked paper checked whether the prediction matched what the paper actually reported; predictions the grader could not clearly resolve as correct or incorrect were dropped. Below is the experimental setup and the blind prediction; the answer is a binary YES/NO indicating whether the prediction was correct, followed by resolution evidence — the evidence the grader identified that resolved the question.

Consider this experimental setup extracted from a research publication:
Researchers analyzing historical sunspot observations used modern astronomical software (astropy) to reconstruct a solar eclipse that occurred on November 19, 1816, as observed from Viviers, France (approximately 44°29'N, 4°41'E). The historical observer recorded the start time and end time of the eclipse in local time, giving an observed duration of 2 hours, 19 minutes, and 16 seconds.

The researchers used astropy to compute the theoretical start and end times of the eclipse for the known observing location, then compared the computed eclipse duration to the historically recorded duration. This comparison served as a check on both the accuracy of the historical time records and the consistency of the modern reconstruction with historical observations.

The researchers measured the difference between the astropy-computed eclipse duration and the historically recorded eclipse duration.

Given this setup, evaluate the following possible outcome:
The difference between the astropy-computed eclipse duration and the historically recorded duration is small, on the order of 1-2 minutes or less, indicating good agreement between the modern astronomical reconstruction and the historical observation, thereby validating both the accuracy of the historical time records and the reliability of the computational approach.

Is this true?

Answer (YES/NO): YES